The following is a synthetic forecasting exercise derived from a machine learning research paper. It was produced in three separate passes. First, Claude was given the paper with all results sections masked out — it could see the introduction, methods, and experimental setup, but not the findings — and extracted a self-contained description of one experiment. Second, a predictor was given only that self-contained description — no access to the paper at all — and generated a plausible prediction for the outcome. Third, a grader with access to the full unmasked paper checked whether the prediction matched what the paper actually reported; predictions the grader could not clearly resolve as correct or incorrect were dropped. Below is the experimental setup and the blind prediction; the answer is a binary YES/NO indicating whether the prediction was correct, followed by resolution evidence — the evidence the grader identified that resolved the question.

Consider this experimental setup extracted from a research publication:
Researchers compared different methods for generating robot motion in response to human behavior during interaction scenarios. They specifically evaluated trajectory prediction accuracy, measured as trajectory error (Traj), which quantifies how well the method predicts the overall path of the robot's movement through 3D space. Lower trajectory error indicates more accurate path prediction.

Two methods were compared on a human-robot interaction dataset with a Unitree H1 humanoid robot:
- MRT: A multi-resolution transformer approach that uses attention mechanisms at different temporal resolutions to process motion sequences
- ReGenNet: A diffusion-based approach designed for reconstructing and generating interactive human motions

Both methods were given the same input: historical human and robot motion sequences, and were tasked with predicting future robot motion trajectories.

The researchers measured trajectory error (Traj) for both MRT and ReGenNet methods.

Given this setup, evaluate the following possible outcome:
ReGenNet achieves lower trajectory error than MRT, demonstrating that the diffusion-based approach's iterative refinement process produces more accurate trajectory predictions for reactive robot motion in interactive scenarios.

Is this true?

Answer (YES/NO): NO